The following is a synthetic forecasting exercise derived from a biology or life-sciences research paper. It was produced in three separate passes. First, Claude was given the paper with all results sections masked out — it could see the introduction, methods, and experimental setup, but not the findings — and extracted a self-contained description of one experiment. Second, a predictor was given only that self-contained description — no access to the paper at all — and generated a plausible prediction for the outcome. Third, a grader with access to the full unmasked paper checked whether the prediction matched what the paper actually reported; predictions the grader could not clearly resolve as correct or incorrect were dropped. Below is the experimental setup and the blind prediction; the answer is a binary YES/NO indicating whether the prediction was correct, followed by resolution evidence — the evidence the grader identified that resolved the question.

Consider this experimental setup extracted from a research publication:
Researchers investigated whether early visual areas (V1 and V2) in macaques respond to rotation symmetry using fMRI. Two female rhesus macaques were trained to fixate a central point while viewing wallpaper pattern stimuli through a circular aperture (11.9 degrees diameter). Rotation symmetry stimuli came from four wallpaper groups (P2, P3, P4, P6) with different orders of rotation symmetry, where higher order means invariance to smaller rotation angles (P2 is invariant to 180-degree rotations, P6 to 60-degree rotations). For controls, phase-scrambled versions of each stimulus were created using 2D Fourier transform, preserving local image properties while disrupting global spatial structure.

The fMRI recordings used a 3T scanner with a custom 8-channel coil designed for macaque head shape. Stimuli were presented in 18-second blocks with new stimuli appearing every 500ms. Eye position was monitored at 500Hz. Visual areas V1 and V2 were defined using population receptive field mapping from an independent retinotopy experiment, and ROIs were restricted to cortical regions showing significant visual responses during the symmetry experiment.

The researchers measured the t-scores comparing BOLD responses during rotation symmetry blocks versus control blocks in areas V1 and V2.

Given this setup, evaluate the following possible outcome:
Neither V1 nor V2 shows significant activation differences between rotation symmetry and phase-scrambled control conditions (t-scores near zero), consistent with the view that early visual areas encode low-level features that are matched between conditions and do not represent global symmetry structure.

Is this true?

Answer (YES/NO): NO